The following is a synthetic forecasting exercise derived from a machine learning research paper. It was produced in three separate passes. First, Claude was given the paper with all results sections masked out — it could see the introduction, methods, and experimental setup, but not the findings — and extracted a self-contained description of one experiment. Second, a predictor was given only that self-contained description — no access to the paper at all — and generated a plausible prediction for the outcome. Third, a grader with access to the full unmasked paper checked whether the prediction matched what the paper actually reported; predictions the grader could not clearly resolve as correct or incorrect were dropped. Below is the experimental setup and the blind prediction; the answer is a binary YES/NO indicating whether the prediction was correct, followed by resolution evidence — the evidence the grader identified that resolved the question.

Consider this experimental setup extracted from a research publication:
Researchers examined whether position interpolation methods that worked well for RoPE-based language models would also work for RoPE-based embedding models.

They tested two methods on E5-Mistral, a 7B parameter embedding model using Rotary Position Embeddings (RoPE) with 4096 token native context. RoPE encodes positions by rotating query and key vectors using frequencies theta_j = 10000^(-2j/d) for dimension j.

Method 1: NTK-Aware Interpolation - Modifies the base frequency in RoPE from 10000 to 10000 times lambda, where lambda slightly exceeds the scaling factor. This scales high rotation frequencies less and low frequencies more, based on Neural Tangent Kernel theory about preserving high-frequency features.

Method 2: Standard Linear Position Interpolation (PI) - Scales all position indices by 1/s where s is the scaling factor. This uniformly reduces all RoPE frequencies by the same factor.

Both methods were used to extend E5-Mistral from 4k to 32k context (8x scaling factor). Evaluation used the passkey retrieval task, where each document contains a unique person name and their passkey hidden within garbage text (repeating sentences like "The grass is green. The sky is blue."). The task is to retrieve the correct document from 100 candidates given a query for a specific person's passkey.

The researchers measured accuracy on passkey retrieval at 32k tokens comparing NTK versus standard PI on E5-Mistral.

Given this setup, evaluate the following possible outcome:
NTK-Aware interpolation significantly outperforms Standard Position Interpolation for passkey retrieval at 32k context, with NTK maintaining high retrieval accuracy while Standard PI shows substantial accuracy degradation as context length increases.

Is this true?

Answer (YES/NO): NO